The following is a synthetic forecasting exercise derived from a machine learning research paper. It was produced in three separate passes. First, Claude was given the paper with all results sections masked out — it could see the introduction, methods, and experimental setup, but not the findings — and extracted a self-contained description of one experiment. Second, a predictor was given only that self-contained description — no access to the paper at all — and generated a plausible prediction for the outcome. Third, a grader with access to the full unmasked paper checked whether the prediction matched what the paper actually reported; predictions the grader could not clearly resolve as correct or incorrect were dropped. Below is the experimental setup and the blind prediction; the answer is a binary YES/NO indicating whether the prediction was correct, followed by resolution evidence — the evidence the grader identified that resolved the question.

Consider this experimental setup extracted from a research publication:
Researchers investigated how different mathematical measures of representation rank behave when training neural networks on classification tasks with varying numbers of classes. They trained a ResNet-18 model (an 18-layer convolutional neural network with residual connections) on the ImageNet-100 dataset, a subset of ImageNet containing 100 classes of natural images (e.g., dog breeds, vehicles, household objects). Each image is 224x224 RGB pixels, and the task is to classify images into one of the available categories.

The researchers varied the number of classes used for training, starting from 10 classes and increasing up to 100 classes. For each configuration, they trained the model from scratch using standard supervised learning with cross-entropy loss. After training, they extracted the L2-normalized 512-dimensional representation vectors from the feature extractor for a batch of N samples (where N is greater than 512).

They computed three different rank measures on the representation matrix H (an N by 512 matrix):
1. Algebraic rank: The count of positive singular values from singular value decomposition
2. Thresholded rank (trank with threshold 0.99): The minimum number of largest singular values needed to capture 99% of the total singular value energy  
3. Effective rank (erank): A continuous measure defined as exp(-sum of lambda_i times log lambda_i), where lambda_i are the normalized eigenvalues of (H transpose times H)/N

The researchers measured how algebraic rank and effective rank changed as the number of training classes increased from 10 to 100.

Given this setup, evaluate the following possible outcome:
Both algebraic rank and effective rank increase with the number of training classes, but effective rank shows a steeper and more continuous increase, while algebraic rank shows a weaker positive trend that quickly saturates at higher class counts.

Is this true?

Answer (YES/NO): NO